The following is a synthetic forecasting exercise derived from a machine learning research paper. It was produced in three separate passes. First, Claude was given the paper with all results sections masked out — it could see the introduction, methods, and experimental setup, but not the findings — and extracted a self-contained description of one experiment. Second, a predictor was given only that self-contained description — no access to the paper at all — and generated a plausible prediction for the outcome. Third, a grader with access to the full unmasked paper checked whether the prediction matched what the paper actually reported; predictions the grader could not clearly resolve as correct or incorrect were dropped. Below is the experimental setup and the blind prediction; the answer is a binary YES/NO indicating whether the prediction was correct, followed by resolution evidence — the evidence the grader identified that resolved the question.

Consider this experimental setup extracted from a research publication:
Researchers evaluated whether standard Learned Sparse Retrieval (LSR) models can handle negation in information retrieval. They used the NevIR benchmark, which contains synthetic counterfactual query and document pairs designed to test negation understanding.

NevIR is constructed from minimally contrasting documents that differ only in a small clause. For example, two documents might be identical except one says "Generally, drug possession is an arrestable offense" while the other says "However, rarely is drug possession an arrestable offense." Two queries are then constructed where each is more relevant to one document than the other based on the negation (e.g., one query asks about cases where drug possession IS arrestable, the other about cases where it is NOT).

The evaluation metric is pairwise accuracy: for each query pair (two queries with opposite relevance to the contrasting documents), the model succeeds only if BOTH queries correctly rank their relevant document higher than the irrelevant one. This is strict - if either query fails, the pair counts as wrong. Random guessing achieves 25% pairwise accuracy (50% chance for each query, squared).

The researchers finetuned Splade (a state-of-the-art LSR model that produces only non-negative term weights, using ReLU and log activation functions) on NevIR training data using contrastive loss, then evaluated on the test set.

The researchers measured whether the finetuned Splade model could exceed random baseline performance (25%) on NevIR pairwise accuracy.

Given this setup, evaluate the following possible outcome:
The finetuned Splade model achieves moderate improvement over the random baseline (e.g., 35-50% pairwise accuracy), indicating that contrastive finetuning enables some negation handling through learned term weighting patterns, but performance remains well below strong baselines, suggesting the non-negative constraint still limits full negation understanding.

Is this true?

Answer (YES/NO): NO